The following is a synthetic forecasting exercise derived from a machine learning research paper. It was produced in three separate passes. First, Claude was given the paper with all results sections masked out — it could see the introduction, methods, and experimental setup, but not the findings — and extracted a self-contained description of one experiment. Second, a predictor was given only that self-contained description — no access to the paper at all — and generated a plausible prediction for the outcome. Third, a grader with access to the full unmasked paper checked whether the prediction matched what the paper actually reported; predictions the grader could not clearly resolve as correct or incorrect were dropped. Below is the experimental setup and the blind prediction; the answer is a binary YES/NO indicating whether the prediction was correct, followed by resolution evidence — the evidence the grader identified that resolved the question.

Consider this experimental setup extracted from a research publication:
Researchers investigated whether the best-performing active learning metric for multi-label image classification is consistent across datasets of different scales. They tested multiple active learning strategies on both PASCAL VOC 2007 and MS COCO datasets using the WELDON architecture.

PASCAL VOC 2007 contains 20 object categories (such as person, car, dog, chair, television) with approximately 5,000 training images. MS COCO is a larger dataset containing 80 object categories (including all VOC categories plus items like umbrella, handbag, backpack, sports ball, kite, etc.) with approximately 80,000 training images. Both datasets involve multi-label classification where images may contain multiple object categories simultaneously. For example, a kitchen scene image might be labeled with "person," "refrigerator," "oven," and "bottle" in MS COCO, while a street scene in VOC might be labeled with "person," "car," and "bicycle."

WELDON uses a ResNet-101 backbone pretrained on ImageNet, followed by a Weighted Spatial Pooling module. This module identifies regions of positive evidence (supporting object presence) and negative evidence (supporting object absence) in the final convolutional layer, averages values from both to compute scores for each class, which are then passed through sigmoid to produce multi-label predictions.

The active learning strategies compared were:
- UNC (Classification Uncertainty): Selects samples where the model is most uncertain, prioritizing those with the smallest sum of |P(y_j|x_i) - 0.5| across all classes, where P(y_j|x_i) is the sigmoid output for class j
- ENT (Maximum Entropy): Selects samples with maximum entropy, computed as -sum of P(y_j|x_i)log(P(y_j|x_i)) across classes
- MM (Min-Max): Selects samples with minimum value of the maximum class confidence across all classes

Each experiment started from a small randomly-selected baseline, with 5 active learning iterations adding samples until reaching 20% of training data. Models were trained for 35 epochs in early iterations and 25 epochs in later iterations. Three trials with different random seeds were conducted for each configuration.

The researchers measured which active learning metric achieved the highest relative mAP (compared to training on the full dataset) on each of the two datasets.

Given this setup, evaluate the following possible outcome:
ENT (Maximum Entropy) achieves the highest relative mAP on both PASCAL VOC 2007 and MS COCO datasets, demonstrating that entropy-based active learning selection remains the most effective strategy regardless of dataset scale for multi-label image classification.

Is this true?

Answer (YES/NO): NO